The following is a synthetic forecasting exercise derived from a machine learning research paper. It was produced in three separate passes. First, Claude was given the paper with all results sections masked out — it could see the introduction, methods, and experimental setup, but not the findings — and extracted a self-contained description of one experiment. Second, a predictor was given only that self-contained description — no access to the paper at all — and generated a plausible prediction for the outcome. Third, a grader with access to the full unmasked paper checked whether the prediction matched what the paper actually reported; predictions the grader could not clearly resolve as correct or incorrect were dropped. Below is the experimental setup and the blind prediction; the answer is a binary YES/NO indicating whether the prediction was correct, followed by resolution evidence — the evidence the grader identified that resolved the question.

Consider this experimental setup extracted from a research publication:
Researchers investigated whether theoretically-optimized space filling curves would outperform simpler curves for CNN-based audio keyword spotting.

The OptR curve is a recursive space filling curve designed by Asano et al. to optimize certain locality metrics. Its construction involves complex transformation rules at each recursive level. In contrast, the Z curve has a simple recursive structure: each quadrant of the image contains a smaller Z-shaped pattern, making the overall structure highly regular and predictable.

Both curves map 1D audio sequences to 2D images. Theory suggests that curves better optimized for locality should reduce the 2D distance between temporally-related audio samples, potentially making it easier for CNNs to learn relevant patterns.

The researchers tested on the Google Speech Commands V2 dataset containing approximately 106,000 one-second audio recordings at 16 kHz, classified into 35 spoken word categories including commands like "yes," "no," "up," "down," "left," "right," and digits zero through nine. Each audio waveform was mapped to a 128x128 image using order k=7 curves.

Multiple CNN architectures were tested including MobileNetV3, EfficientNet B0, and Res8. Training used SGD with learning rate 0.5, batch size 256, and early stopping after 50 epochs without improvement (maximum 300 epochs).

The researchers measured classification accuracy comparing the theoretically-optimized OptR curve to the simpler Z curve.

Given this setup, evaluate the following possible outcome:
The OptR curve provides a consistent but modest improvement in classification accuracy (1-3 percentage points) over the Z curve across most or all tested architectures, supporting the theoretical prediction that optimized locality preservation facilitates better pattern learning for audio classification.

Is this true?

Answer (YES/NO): NO